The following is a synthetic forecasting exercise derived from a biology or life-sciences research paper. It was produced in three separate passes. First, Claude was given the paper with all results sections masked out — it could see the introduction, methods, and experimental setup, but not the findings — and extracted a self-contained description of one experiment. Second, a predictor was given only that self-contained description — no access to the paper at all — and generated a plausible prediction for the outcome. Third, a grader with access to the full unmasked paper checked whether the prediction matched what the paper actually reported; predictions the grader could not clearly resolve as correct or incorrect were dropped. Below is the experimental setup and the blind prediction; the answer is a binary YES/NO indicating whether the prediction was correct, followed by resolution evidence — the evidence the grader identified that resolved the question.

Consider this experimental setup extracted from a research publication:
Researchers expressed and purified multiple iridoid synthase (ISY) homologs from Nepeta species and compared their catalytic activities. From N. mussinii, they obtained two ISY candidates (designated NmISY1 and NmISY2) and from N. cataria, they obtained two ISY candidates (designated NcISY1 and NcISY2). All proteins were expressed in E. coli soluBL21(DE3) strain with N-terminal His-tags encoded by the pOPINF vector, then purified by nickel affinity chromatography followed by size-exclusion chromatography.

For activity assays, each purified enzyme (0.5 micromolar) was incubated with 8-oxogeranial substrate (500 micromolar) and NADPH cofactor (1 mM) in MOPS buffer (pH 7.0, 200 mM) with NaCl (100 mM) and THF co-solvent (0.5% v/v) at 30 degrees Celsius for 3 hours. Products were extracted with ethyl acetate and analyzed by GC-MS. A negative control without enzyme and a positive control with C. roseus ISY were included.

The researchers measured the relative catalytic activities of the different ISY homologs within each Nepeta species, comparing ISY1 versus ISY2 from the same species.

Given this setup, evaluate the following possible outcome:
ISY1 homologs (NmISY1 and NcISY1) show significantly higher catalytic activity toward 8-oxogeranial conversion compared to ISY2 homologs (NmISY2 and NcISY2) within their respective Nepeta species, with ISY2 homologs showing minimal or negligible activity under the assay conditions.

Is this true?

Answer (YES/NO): NO